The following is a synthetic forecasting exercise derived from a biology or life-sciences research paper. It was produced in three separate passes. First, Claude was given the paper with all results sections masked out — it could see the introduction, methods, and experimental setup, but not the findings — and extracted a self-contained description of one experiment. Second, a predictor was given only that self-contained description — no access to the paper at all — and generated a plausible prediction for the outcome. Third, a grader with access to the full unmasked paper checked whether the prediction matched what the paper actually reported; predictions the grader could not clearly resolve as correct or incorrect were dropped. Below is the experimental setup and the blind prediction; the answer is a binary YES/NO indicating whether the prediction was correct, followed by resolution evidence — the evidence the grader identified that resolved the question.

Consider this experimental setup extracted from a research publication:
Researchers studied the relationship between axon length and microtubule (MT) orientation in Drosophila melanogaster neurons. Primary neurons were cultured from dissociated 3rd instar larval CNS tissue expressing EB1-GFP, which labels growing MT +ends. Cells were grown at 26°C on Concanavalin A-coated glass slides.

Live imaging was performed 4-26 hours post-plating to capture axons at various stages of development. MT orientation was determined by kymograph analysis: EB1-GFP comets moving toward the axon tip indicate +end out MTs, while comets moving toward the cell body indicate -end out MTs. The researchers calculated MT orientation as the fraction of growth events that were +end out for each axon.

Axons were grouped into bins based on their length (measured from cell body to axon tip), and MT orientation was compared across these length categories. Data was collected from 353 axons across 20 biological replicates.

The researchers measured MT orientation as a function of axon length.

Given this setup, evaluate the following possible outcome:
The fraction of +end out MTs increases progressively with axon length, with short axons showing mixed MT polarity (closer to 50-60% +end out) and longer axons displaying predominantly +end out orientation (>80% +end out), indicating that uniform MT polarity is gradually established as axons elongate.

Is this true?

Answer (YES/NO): YES